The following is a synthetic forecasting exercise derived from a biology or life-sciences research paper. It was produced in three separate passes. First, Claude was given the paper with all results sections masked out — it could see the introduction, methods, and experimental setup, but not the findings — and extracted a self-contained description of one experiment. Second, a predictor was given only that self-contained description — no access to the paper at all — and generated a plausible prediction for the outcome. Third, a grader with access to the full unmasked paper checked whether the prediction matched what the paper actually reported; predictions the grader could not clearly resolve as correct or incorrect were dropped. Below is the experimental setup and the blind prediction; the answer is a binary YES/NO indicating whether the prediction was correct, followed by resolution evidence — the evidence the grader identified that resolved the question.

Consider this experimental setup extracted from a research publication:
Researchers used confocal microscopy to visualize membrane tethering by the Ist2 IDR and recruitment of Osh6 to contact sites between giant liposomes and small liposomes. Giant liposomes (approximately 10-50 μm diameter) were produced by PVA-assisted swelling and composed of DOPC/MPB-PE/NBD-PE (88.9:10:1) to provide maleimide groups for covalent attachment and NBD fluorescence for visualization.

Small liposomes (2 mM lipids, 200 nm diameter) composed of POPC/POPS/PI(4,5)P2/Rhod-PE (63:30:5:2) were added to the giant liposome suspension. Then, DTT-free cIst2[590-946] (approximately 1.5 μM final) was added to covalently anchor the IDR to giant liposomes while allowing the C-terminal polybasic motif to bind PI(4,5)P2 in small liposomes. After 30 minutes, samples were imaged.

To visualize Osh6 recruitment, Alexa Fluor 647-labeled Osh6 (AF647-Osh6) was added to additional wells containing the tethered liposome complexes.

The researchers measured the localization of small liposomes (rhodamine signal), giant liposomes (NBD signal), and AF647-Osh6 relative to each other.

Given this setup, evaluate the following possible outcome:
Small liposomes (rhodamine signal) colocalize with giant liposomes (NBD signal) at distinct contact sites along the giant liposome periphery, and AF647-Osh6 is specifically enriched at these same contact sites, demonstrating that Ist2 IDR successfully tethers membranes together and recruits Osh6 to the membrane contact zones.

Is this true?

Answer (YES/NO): YES